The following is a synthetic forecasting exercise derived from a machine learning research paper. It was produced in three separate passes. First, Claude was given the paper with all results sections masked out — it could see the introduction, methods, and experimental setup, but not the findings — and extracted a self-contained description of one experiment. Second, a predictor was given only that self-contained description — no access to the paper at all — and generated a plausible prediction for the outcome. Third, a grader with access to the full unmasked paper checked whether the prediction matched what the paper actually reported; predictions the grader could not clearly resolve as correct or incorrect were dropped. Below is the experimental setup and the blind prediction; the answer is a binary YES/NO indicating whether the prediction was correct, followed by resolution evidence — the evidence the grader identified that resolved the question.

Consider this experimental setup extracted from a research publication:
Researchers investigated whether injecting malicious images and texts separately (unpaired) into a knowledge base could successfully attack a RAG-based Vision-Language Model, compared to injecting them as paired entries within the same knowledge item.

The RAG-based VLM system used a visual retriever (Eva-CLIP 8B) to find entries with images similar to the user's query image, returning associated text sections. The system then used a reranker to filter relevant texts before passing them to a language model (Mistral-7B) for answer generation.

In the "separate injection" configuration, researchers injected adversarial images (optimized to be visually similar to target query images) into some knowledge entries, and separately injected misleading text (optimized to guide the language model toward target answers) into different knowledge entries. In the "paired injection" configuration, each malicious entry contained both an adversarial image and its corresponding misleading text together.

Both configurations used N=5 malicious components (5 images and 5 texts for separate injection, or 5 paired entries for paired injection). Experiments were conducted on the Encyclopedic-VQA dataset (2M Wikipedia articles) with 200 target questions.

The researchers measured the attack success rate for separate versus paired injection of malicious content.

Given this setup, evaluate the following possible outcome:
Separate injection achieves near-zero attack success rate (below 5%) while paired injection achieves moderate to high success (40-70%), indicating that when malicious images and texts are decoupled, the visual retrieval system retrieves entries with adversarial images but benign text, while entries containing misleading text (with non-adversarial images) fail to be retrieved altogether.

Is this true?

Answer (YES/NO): NO